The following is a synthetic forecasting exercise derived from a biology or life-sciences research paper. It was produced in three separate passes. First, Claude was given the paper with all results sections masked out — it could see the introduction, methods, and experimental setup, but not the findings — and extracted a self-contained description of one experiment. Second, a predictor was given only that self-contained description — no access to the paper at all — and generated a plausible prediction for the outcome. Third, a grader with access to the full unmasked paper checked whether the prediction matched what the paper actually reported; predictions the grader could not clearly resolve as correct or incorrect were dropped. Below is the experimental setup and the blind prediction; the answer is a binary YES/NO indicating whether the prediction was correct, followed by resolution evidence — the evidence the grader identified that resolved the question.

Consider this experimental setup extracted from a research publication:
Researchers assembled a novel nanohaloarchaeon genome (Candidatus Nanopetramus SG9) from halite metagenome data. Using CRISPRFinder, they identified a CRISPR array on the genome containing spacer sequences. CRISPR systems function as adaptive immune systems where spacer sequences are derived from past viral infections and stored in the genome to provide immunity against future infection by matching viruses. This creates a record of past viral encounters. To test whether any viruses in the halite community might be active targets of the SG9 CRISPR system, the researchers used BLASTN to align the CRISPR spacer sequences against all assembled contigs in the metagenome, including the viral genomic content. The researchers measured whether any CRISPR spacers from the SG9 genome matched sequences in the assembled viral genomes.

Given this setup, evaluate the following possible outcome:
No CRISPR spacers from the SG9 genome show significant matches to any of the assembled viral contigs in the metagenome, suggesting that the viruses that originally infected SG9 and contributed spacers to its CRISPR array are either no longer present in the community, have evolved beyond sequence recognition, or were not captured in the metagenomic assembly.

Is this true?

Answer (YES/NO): NO